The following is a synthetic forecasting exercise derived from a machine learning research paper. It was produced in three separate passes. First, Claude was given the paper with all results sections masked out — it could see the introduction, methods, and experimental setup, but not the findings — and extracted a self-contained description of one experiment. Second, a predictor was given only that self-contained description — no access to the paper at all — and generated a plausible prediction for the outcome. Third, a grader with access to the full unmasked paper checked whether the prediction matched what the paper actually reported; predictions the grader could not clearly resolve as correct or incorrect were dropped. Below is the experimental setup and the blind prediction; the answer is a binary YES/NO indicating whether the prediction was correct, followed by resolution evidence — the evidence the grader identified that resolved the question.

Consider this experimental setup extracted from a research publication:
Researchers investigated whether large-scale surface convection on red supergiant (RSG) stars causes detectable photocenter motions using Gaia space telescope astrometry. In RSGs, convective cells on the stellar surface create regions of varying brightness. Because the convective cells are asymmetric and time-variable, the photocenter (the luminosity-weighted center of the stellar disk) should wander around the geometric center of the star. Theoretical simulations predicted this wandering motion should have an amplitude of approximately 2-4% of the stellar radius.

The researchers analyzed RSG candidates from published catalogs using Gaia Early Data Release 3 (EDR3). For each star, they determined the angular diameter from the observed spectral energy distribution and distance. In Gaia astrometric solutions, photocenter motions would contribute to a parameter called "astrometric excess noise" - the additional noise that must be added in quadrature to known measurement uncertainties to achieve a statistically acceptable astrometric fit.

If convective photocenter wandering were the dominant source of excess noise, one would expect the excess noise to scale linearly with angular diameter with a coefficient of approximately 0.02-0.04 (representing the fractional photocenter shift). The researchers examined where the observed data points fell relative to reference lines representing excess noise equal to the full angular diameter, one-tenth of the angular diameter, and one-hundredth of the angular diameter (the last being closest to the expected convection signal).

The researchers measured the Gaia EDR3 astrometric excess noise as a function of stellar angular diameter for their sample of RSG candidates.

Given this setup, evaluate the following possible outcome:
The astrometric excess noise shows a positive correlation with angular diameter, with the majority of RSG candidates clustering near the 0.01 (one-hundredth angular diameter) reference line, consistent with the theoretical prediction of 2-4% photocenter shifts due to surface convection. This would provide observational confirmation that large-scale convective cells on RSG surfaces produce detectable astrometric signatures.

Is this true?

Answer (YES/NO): NO